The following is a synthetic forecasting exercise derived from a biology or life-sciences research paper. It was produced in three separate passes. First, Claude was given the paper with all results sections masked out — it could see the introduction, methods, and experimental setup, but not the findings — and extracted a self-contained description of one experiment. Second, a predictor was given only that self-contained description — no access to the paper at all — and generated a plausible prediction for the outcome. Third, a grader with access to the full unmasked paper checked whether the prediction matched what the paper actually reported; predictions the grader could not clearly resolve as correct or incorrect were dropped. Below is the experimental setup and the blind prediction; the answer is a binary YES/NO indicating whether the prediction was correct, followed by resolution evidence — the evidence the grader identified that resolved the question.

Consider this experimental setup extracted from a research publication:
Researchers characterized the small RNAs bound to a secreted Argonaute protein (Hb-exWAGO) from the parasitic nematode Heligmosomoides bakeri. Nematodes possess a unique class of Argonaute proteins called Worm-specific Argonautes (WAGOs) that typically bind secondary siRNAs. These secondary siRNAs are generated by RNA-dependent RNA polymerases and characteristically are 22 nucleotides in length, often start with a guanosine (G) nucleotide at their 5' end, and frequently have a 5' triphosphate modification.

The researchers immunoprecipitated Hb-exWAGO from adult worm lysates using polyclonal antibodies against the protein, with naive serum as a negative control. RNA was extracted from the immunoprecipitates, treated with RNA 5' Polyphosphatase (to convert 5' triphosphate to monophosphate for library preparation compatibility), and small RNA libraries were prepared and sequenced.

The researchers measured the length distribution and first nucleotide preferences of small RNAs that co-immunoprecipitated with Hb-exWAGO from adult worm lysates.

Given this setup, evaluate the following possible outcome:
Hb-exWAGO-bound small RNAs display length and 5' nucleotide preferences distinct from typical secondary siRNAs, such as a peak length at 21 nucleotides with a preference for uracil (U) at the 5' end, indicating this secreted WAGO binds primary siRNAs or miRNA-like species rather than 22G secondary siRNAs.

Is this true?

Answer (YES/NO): NO